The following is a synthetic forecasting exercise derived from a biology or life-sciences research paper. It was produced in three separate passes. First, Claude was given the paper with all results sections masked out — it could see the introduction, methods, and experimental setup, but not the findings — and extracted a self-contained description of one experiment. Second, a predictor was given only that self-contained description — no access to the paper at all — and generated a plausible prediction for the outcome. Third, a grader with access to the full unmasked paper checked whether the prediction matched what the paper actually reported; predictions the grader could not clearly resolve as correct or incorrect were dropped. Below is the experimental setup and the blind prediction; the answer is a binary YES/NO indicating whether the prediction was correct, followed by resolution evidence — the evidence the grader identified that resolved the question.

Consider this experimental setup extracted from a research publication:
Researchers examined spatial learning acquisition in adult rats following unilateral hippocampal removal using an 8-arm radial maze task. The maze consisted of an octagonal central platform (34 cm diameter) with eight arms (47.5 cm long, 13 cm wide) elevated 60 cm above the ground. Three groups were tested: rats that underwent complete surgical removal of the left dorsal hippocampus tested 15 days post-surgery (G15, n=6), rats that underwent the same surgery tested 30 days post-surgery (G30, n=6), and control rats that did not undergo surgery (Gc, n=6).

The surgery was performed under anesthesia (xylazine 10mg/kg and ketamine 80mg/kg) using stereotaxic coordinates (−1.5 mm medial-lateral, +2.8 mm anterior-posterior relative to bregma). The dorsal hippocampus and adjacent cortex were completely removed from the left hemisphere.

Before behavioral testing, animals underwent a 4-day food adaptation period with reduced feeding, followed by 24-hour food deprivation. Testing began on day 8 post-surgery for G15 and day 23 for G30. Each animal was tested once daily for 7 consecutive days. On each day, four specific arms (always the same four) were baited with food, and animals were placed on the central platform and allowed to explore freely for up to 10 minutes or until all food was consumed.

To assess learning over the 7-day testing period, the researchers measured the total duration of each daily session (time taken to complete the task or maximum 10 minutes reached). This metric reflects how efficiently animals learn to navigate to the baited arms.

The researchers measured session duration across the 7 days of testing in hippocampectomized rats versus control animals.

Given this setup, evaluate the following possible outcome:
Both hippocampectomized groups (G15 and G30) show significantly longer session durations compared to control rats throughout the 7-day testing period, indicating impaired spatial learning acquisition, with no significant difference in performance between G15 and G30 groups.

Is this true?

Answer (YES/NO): NO